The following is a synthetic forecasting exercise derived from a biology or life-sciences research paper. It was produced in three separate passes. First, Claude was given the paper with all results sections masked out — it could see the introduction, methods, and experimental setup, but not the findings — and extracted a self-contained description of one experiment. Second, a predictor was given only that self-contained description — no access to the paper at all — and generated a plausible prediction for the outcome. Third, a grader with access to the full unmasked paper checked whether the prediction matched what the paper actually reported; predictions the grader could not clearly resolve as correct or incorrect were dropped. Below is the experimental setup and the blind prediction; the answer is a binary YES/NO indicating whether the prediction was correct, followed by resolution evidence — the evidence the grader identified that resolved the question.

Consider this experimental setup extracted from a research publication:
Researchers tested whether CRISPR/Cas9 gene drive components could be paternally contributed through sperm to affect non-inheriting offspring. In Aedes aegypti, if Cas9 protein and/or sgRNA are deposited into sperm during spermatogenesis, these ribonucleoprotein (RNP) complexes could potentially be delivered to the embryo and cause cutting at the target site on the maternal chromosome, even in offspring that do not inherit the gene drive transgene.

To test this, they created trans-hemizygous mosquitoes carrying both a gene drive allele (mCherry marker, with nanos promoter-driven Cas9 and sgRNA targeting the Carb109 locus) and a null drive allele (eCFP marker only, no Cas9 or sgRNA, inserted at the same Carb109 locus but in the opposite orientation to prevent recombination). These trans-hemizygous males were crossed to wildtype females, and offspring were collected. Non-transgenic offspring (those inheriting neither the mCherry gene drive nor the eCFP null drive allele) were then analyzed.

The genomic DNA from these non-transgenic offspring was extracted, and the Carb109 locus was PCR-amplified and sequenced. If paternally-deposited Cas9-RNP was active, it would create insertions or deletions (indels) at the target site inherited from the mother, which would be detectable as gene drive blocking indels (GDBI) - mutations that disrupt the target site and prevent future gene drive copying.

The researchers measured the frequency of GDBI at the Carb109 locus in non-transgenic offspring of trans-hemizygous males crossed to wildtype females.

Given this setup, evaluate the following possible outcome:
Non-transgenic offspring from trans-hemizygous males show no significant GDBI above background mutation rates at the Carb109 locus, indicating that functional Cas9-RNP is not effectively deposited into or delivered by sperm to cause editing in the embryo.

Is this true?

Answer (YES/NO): YES